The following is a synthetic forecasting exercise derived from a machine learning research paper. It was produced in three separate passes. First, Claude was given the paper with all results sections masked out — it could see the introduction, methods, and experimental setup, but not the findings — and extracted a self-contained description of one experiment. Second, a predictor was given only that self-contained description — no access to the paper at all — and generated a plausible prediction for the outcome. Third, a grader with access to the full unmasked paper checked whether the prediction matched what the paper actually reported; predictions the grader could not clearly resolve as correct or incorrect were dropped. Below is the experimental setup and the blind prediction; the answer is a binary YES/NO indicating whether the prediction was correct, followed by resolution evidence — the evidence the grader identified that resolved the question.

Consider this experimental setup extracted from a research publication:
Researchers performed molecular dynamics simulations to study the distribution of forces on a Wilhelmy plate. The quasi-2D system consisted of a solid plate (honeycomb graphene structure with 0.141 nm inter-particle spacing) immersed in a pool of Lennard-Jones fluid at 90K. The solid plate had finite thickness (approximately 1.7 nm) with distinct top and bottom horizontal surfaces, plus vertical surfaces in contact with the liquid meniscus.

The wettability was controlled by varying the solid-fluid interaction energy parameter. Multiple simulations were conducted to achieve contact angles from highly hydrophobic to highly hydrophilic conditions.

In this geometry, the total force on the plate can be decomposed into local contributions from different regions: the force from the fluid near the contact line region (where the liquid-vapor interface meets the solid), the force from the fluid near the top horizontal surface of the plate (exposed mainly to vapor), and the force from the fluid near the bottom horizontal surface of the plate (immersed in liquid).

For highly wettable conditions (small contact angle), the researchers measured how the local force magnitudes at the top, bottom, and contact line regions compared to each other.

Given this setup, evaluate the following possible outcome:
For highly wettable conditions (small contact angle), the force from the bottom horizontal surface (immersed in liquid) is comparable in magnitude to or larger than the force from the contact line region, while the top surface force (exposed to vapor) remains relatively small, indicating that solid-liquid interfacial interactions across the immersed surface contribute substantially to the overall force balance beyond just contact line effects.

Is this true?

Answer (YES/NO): NO